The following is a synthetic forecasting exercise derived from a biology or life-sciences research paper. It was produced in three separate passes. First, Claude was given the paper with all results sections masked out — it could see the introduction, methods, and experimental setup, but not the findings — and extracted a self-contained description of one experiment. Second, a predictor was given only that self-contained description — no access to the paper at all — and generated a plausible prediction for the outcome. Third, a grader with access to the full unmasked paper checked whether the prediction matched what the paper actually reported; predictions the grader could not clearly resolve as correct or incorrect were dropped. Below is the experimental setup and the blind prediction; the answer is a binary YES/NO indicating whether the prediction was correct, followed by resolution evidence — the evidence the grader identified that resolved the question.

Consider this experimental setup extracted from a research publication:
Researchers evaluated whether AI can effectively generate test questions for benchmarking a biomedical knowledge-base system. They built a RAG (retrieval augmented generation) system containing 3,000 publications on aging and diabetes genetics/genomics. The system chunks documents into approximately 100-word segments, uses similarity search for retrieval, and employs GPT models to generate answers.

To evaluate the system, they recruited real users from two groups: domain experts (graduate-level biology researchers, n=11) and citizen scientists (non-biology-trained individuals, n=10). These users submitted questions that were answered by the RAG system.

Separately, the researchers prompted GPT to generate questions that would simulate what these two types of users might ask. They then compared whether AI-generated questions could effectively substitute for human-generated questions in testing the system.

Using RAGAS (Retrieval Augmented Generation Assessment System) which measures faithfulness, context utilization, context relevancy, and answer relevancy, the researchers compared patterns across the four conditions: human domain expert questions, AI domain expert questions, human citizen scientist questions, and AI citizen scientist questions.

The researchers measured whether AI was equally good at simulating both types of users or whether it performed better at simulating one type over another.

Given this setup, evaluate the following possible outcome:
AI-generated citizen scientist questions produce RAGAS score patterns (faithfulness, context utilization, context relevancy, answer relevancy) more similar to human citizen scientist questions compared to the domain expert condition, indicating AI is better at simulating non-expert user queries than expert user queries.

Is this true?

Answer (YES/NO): YES